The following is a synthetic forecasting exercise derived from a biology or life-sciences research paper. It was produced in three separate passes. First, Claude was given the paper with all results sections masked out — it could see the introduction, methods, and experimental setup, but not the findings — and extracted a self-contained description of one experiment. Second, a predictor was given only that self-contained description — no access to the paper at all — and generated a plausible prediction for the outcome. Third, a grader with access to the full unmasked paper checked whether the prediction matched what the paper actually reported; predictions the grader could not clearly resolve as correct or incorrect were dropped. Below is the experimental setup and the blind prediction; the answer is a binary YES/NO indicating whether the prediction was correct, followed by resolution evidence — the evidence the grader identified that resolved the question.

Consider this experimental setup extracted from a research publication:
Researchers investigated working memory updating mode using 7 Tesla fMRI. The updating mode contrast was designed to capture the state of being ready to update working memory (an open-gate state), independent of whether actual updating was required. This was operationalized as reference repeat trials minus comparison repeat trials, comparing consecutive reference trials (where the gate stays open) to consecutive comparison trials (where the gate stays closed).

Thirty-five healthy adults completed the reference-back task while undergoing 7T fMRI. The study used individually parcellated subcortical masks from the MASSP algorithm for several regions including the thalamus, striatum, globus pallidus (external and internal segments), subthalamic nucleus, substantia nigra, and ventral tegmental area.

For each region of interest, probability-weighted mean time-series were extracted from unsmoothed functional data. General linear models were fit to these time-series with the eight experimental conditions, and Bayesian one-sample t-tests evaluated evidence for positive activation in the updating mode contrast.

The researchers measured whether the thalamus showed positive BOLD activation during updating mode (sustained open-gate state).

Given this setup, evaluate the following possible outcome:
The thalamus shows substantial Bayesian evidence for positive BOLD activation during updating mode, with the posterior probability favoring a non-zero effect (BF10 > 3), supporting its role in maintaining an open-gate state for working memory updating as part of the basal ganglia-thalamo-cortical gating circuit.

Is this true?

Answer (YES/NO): NO